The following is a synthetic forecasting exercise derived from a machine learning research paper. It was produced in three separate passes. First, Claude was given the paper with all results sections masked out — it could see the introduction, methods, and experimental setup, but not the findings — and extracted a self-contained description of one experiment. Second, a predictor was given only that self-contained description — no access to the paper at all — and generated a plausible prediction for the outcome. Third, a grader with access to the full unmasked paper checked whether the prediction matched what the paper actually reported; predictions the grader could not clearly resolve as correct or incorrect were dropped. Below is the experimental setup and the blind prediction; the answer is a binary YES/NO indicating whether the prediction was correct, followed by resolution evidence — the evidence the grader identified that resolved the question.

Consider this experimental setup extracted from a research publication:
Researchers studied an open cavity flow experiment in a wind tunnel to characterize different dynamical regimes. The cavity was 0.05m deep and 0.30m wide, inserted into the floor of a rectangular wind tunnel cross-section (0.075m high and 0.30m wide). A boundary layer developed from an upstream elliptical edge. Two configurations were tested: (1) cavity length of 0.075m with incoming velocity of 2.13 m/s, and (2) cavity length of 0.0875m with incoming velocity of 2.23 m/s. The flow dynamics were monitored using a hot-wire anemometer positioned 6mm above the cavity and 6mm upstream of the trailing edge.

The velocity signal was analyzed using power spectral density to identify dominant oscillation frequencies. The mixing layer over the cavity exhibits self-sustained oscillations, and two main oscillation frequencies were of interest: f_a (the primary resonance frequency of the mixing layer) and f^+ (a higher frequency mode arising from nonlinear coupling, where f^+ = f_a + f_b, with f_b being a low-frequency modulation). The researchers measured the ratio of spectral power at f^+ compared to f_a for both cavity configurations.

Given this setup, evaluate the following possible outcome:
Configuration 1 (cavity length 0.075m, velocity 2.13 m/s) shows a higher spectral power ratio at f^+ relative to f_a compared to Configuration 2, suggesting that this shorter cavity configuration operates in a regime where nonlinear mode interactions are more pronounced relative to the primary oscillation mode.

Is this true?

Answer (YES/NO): NO